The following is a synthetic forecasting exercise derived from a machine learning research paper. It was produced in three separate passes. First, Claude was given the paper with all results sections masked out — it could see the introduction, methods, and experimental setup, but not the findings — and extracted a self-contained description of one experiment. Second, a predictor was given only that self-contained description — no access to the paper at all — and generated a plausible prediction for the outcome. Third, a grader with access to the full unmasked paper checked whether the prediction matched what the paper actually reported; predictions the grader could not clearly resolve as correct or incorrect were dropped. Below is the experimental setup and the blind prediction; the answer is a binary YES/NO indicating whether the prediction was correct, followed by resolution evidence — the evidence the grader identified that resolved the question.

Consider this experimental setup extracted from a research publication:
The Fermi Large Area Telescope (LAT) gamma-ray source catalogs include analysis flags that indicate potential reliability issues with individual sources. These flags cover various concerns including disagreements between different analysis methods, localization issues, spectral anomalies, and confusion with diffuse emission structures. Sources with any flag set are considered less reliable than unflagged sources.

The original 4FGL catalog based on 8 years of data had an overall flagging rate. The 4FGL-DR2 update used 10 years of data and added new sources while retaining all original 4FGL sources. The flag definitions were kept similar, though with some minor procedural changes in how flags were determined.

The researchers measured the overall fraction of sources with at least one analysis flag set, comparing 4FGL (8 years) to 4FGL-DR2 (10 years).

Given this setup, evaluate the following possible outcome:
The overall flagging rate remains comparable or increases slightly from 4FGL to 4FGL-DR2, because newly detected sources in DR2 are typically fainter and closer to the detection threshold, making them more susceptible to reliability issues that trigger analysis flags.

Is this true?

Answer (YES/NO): YES